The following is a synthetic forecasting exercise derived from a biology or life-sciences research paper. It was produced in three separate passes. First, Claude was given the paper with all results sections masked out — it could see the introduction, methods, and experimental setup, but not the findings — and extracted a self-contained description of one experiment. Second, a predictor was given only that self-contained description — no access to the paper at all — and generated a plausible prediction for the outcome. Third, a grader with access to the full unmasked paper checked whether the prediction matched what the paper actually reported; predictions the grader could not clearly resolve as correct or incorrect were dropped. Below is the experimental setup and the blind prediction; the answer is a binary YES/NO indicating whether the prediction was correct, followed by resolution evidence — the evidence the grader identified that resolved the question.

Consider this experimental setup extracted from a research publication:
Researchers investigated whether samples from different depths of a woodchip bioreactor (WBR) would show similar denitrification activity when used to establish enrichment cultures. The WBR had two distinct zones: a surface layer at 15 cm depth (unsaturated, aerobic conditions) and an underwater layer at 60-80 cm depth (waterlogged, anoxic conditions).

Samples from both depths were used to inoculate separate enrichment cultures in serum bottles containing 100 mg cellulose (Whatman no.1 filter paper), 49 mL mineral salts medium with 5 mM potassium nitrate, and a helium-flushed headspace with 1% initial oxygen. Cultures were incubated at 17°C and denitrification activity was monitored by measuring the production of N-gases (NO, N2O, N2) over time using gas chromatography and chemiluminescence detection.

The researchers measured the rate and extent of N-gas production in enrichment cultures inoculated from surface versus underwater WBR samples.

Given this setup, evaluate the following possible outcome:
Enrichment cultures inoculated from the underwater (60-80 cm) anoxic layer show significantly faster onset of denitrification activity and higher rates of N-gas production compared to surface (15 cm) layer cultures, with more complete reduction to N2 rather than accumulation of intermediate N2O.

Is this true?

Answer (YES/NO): NO